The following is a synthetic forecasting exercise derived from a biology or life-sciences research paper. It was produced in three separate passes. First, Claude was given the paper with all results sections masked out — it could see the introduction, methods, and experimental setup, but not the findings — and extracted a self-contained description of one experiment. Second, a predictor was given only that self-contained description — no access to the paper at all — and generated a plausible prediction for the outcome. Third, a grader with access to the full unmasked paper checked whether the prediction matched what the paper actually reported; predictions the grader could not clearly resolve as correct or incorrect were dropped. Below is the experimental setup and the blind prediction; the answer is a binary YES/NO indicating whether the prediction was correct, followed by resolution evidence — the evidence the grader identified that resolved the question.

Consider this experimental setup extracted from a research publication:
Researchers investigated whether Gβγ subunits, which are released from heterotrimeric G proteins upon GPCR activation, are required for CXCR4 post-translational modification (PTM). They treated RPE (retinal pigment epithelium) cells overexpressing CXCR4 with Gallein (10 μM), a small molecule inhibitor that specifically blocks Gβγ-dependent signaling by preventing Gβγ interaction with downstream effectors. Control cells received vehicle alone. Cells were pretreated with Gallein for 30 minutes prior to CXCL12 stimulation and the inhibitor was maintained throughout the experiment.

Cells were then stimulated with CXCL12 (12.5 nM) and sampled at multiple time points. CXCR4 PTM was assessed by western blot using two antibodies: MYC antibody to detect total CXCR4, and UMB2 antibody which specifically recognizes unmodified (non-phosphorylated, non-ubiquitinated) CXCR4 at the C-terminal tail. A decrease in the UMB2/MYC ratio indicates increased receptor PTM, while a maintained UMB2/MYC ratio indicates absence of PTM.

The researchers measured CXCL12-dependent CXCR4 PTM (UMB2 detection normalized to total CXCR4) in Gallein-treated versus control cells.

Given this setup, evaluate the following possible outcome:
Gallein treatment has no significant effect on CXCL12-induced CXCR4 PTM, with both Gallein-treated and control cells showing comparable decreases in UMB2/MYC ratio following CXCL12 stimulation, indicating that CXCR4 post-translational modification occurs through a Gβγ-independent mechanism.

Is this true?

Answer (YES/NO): NO